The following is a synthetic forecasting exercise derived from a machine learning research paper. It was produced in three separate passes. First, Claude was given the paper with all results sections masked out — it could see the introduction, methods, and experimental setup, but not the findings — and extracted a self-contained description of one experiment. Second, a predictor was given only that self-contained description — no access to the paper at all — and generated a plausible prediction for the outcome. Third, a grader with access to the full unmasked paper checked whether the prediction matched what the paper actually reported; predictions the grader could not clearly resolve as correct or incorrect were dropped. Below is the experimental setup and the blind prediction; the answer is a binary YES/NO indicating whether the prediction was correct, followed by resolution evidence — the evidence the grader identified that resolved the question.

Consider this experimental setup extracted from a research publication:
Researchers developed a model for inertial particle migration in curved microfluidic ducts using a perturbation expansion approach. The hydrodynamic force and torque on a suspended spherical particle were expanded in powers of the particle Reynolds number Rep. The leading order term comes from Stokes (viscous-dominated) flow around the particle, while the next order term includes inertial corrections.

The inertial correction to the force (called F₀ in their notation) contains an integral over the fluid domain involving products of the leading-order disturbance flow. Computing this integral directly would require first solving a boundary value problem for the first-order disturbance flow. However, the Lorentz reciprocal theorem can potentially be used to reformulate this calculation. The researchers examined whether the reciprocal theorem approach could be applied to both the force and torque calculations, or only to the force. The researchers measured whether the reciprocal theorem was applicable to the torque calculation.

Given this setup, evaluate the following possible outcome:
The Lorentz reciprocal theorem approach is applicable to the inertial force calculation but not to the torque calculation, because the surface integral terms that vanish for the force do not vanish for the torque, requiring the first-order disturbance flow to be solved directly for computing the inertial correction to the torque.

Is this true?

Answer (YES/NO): NO